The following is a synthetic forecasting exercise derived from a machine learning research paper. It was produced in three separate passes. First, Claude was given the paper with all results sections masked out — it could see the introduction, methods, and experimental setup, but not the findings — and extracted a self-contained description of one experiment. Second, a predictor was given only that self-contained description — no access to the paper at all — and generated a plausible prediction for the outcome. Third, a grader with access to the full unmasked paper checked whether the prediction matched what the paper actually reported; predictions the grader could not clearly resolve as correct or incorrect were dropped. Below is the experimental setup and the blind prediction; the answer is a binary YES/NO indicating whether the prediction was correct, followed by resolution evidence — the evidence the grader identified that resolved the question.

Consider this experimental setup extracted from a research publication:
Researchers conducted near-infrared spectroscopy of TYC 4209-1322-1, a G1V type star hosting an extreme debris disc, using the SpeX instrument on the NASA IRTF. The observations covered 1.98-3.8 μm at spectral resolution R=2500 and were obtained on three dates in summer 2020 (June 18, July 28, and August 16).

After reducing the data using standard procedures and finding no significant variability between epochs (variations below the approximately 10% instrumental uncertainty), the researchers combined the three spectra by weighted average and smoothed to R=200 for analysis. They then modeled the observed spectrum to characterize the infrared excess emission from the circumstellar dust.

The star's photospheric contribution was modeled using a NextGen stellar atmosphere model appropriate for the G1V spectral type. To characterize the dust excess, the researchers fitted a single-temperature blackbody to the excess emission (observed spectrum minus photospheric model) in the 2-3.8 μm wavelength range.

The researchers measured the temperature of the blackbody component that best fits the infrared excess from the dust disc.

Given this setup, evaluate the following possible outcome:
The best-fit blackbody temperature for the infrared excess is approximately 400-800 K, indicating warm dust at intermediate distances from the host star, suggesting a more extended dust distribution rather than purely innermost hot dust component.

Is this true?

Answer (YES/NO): NO